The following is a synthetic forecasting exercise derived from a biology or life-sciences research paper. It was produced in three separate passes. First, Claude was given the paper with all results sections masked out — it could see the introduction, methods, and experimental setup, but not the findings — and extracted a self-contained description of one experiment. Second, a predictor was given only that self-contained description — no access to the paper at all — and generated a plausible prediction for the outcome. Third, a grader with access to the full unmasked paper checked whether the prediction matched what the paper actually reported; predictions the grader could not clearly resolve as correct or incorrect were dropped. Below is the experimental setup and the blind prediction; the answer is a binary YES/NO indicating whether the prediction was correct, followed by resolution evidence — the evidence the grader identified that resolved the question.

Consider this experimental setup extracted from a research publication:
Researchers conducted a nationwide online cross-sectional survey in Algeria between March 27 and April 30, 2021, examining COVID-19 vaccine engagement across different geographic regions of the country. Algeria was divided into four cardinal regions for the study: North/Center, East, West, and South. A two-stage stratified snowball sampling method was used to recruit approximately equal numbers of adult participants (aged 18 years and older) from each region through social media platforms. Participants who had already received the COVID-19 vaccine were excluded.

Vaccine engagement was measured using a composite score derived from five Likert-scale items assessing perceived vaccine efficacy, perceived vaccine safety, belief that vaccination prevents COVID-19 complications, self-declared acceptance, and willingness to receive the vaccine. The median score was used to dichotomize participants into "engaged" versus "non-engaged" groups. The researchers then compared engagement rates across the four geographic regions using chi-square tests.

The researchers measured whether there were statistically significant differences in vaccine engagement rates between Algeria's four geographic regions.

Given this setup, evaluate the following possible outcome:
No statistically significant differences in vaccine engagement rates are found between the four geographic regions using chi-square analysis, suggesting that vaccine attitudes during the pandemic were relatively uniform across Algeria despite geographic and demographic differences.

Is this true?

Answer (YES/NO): YES